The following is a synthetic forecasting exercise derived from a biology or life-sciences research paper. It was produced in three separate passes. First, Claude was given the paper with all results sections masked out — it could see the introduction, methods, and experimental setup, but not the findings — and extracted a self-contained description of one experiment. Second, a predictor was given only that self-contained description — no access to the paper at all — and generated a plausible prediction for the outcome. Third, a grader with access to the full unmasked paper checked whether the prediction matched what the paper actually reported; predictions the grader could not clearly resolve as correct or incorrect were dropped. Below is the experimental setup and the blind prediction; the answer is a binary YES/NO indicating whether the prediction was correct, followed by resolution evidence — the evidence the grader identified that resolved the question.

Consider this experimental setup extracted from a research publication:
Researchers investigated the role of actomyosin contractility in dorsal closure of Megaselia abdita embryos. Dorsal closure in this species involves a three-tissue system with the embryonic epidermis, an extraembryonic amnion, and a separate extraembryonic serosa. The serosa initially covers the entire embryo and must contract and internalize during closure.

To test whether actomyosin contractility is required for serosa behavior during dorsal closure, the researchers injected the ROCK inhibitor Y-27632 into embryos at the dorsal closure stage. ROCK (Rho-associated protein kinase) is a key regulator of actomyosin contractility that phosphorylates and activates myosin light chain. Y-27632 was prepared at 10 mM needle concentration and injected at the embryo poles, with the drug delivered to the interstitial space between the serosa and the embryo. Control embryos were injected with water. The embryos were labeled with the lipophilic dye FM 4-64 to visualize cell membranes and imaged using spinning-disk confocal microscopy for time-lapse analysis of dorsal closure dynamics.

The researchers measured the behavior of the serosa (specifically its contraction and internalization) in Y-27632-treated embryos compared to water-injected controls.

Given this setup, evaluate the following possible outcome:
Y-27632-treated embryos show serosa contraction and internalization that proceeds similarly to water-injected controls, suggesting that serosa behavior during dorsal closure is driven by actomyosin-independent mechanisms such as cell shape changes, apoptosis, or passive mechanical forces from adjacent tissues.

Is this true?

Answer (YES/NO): NO